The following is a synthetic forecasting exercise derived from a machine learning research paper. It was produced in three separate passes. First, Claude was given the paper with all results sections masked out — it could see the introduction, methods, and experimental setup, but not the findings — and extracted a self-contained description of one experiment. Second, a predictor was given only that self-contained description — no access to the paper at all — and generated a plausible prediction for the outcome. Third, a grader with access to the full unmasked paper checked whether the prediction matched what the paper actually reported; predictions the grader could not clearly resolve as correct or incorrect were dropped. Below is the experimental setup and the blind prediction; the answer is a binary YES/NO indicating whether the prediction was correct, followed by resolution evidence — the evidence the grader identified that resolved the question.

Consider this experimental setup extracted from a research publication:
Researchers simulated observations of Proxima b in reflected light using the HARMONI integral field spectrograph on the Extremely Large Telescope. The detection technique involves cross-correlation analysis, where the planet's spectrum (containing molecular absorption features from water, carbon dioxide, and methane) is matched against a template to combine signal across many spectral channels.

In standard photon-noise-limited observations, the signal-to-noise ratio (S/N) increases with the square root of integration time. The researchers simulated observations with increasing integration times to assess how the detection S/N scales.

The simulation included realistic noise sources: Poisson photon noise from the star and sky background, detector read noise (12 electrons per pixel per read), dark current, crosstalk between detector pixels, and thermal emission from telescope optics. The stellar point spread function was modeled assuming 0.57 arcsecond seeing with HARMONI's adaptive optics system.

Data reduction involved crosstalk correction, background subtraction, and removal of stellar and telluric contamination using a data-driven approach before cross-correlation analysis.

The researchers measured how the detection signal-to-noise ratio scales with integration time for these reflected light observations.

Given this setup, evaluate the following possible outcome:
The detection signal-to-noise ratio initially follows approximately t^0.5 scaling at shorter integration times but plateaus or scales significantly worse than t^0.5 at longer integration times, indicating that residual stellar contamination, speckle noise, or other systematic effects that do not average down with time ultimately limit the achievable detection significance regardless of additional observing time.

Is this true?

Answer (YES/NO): NO